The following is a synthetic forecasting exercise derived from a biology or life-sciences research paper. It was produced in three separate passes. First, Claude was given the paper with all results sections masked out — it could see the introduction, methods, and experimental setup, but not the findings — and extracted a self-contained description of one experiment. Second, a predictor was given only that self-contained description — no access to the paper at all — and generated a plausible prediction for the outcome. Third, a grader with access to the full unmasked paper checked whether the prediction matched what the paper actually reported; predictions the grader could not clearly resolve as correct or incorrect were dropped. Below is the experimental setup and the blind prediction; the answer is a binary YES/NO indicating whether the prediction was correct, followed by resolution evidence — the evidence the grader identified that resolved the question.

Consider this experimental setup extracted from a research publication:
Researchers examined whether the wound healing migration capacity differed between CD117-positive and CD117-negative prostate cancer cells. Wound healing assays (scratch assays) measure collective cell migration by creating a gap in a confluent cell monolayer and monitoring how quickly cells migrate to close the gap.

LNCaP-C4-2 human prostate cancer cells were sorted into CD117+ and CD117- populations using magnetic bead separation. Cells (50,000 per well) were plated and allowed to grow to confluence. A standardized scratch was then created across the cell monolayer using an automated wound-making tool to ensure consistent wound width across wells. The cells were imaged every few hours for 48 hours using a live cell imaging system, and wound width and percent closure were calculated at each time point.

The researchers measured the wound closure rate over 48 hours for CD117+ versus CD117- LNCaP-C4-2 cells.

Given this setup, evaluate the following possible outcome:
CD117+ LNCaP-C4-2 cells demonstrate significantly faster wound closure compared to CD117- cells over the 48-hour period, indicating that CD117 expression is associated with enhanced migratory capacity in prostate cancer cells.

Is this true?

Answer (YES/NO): YES